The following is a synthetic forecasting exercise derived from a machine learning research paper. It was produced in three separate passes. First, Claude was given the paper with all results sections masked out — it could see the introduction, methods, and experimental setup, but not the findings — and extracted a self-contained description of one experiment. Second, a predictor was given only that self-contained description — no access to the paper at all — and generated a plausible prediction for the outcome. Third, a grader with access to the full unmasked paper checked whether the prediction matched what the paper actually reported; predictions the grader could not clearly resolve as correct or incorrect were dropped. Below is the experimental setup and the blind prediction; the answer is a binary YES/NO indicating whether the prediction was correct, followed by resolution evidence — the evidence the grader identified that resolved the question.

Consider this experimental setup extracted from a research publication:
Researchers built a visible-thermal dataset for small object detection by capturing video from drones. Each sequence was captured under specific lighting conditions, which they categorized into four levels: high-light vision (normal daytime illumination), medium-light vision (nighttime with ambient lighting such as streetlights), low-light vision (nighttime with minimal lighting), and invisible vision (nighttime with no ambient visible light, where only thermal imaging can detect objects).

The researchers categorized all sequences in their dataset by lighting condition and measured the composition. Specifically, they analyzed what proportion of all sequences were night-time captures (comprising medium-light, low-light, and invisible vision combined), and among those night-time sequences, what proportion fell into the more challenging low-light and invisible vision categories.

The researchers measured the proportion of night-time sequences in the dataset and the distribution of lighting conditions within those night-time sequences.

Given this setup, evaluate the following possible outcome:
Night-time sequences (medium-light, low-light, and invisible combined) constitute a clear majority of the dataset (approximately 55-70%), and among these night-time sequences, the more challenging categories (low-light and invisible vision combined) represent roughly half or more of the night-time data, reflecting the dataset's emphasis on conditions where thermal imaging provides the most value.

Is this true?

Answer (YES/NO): NO